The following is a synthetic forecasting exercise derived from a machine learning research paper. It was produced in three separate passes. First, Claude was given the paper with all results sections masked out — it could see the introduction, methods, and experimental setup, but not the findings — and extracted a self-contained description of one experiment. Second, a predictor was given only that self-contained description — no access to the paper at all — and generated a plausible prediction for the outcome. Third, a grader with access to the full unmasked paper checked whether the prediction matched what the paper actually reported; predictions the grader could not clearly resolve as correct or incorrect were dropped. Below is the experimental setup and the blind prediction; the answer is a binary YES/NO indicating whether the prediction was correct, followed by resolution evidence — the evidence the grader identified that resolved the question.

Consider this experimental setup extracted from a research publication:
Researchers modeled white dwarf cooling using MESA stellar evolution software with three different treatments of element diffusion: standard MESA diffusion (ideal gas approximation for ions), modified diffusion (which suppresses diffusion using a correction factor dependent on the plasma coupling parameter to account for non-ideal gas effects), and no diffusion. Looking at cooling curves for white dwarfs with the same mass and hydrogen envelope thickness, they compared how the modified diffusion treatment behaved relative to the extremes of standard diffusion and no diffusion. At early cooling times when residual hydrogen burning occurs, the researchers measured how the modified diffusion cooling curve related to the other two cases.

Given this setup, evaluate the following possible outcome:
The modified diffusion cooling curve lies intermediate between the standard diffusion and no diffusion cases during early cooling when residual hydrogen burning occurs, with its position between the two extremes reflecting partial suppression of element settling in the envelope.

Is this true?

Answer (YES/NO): NO